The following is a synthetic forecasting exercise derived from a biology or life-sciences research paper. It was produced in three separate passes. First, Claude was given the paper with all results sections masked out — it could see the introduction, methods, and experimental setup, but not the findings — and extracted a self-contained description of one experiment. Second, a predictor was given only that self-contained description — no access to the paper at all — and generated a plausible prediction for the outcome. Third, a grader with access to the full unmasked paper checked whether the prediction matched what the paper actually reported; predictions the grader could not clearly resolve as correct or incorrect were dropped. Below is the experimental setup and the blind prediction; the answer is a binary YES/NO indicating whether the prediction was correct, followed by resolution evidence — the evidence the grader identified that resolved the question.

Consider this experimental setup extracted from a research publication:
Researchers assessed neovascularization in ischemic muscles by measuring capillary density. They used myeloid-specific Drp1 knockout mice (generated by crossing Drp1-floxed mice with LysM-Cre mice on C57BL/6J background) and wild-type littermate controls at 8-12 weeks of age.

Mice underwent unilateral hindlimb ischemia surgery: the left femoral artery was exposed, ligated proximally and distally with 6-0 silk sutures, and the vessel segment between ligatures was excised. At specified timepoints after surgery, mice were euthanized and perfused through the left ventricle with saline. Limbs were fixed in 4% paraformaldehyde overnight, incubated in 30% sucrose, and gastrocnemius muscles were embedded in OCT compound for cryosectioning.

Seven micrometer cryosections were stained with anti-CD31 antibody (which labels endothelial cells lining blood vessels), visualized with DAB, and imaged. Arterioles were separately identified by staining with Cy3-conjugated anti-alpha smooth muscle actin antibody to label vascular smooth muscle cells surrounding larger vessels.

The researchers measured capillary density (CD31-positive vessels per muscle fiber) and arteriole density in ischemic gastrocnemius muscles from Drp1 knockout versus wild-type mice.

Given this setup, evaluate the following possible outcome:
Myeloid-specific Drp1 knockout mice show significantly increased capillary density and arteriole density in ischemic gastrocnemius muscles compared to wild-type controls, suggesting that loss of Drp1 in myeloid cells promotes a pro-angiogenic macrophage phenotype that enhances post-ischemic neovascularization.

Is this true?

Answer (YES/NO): NO